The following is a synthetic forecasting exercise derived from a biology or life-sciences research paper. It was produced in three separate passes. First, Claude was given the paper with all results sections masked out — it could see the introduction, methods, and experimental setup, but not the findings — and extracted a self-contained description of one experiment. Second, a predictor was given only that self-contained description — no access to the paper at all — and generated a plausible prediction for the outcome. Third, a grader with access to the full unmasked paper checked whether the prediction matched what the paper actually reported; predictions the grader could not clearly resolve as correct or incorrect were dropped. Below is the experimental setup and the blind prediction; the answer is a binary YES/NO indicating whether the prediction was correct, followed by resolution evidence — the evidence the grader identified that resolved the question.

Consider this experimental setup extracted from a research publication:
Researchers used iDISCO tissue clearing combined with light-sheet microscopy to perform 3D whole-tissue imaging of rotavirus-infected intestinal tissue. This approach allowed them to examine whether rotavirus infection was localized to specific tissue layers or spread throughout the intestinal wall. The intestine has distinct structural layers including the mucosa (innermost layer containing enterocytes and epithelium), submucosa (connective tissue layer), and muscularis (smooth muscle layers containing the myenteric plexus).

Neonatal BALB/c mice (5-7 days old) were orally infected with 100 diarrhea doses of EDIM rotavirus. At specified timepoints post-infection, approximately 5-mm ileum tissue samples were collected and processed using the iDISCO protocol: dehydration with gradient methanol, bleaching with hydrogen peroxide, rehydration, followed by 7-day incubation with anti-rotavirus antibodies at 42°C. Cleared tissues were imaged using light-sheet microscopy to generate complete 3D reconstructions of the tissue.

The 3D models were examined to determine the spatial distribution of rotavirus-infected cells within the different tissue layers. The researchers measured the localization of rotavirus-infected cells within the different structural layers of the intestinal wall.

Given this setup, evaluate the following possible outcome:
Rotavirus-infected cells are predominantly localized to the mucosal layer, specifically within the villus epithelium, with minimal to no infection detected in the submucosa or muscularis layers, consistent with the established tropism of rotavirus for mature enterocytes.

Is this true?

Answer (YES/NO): YES